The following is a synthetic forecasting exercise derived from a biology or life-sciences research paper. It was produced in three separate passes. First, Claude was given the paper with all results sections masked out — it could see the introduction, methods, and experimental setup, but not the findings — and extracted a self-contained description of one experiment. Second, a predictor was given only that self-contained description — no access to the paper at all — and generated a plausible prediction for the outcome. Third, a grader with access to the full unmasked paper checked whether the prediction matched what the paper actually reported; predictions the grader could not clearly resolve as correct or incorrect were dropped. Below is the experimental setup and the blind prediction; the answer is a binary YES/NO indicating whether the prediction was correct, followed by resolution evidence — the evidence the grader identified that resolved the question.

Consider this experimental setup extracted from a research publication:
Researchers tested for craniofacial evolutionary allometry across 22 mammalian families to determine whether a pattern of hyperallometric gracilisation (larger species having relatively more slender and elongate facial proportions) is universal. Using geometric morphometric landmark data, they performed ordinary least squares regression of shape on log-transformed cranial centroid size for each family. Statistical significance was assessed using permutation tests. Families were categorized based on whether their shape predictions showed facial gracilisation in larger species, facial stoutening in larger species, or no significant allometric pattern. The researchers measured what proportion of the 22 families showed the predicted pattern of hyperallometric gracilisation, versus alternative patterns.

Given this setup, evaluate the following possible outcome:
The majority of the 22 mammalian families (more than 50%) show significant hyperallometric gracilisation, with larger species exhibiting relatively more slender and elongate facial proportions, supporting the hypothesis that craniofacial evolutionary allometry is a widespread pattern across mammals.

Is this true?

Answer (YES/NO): NO